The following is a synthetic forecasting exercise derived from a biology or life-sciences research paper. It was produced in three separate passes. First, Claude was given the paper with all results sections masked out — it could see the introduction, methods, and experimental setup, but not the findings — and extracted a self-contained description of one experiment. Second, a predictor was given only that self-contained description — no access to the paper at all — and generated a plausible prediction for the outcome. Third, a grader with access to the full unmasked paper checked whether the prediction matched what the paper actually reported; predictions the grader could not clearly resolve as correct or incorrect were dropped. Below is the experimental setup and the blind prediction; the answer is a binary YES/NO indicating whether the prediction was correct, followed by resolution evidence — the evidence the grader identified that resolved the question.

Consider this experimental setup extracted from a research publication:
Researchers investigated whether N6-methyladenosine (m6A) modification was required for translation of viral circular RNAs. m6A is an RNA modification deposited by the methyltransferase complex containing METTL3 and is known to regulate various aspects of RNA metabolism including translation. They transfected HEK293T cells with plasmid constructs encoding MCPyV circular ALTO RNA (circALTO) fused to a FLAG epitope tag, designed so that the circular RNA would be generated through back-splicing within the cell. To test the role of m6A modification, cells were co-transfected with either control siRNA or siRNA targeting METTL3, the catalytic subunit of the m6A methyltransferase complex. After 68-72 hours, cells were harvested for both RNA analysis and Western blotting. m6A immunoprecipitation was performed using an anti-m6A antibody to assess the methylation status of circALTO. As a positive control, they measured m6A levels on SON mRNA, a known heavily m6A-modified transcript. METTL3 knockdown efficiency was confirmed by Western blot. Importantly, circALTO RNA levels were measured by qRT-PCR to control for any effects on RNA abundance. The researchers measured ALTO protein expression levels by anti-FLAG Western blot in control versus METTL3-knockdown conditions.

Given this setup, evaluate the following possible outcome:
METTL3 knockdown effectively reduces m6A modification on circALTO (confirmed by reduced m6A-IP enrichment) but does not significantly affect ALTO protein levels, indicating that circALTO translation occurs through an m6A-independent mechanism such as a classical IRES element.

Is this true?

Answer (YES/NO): YES